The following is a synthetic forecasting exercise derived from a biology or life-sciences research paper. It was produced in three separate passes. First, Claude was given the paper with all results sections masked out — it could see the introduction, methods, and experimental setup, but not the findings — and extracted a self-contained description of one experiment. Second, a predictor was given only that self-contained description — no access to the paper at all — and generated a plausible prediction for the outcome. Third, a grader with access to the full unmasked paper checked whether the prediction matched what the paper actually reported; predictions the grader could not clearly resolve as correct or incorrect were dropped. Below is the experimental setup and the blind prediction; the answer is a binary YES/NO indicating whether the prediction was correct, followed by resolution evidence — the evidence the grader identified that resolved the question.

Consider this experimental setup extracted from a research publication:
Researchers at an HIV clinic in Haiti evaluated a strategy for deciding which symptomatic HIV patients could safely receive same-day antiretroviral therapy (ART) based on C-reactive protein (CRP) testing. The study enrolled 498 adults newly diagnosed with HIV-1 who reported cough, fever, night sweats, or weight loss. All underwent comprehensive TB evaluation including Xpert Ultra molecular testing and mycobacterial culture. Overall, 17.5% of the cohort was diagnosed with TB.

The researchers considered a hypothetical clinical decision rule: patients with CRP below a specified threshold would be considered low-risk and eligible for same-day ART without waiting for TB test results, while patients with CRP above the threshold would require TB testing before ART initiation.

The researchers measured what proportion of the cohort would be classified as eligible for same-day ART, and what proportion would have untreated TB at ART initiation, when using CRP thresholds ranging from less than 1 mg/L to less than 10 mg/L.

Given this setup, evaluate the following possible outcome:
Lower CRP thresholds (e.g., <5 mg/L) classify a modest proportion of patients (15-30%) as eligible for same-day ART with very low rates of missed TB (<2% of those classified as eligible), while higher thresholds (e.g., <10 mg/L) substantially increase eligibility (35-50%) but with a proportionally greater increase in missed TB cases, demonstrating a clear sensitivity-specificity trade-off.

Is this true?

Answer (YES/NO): NO